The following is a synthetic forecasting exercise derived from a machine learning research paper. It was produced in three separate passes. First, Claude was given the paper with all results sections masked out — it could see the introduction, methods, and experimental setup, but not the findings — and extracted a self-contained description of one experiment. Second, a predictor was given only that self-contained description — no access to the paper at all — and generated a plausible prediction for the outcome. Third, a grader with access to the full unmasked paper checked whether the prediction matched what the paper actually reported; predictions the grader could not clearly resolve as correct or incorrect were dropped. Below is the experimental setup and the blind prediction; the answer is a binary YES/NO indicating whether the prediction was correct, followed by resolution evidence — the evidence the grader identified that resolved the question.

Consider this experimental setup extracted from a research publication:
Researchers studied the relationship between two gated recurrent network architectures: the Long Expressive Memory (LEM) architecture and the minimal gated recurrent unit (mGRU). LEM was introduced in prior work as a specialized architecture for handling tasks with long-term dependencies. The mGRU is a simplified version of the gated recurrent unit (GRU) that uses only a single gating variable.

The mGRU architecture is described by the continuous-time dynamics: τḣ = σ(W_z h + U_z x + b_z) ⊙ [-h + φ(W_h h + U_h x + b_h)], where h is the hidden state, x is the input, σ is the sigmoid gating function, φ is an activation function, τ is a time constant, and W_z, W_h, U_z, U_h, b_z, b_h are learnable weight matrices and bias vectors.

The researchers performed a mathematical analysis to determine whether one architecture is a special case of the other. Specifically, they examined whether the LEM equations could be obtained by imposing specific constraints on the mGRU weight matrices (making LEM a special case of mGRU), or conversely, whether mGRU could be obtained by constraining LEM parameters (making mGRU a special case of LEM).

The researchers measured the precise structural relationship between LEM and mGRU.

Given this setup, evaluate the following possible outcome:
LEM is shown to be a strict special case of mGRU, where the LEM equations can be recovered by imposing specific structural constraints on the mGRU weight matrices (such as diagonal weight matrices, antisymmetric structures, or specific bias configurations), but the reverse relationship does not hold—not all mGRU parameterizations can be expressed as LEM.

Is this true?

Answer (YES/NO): YES